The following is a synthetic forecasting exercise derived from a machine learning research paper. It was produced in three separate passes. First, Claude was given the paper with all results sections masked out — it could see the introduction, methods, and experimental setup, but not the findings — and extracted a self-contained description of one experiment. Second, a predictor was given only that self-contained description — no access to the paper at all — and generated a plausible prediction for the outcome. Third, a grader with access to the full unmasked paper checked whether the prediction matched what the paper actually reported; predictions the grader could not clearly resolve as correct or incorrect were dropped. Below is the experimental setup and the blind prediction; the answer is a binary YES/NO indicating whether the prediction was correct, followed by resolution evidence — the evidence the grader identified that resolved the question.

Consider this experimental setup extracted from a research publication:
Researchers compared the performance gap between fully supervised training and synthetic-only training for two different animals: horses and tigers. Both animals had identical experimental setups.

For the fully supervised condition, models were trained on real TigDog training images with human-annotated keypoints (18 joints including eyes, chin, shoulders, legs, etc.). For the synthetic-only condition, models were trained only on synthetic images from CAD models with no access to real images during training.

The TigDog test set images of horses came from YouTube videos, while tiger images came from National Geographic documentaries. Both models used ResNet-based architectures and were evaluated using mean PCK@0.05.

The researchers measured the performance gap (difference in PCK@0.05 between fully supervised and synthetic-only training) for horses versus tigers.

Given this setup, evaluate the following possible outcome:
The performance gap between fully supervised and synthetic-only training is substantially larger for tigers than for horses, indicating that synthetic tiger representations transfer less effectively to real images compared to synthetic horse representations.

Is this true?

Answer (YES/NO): YES